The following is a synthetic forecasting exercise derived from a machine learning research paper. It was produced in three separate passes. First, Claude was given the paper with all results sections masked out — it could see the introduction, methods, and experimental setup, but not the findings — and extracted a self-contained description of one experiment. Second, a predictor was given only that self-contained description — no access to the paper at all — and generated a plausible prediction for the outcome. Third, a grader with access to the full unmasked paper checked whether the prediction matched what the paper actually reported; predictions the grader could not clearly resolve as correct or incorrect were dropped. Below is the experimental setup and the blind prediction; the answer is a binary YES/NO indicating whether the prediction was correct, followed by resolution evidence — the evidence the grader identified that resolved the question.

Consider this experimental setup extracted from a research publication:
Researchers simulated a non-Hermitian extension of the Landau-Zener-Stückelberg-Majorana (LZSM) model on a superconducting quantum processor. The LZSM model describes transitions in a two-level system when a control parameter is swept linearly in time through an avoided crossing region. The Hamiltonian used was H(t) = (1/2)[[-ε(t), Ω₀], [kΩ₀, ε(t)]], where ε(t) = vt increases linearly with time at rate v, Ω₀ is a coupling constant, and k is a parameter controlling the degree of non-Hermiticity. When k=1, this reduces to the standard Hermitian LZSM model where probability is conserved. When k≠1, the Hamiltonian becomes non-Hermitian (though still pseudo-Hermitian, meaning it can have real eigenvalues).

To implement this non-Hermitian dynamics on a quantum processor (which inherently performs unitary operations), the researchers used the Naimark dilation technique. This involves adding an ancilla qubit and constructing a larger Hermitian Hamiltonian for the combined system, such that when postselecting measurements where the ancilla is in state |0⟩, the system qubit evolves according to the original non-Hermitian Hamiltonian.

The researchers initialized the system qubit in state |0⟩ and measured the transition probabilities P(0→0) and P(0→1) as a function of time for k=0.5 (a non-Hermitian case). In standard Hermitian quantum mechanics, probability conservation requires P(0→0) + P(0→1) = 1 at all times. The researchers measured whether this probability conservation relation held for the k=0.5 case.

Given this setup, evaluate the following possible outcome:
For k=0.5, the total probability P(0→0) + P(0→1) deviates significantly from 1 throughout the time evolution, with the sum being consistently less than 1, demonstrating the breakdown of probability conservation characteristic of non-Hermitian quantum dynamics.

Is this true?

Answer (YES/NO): NO